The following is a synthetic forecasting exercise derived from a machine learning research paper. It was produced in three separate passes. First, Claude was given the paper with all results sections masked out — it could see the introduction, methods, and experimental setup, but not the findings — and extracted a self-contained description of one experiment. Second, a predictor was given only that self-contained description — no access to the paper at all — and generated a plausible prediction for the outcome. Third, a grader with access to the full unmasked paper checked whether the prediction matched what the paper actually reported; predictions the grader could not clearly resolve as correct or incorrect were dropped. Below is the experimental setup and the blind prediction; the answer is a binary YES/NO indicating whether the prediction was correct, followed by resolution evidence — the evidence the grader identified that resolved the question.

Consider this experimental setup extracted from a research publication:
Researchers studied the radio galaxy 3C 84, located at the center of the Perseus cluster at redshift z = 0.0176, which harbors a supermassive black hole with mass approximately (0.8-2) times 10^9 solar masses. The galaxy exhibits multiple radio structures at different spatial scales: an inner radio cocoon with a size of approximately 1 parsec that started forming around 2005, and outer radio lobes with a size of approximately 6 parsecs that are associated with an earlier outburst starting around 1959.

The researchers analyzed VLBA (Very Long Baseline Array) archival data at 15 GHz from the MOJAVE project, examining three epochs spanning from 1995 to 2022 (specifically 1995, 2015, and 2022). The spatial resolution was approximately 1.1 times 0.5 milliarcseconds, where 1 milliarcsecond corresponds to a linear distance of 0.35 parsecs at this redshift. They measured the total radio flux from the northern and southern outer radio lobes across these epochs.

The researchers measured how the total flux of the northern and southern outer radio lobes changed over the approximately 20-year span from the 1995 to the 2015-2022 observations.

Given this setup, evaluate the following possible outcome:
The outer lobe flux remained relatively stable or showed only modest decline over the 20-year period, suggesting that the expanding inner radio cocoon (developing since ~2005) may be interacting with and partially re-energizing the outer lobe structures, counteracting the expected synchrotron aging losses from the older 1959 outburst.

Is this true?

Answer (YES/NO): NO